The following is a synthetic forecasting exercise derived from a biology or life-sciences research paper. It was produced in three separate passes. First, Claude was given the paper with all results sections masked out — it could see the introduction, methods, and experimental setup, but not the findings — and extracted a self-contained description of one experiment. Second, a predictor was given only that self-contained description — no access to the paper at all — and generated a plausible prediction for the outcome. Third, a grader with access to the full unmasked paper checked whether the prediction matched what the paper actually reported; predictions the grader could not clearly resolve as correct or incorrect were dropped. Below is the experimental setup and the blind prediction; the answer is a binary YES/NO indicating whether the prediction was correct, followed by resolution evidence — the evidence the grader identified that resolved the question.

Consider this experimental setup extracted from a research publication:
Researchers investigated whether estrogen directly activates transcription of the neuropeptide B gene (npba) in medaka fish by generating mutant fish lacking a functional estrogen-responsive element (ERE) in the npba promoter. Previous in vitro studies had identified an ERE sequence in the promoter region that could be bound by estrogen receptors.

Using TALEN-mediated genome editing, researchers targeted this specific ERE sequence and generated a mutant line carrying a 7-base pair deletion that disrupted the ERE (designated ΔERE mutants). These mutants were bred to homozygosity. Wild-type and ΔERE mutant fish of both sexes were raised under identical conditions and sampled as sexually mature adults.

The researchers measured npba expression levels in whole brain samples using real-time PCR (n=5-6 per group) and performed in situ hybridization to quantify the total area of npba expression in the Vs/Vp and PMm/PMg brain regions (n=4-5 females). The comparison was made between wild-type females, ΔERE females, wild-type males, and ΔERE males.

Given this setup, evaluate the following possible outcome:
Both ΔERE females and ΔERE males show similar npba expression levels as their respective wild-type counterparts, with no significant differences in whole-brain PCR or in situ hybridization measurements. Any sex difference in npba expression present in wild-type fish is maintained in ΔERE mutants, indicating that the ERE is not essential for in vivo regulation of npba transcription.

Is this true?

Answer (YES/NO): NO